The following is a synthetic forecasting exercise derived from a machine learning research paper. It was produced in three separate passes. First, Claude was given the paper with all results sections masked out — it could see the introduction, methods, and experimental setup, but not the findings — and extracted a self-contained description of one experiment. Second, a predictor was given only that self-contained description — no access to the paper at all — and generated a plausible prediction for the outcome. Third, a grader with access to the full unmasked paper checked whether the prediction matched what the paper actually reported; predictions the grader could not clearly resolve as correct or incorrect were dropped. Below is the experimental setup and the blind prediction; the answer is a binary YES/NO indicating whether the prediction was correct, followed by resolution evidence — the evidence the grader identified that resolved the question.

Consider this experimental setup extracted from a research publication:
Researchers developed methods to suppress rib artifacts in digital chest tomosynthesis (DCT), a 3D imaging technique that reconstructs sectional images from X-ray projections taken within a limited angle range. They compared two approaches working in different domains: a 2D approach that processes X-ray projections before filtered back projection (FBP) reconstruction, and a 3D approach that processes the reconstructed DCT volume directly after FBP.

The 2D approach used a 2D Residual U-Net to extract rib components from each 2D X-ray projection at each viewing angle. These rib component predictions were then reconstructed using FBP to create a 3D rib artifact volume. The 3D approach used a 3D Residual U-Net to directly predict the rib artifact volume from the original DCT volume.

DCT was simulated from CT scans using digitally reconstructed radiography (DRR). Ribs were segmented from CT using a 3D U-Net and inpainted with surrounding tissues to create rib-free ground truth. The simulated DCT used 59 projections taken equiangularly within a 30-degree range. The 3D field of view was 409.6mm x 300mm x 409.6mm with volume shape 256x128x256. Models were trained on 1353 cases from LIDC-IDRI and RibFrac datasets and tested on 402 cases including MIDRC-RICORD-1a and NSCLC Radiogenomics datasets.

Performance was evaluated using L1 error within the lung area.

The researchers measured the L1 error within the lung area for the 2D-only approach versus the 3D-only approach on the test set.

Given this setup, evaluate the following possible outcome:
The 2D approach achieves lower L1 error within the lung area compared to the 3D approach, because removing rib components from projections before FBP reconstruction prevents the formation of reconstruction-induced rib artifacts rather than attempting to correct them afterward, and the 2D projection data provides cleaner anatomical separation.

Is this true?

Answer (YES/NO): NO